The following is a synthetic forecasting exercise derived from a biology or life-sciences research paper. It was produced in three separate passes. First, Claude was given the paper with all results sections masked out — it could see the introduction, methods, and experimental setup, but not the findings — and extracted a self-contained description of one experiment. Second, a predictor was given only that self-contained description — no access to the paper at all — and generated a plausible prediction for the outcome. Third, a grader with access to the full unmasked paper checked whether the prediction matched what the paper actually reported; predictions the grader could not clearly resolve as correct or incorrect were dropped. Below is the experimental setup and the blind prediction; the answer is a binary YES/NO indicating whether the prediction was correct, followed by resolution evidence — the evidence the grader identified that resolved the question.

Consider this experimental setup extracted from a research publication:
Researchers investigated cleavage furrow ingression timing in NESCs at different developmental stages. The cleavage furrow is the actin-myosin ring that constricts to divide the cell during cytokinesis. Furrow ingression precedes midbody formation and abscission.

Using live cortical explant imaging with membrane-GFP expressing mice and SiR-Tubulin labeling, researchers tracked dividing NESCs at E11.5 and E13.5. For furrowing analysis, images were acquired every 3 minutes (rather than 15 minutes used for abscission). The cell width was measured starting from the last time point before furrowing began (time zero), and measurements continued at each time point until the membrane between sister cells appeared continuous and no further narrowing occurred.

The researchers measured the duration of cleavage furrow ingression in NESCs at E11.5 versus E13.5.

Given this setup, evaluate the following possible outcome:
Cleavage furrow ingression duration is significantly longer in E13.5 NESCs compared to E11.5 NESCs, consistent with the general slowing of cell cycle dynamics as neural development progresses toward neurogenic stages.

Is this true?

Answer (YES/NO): NO